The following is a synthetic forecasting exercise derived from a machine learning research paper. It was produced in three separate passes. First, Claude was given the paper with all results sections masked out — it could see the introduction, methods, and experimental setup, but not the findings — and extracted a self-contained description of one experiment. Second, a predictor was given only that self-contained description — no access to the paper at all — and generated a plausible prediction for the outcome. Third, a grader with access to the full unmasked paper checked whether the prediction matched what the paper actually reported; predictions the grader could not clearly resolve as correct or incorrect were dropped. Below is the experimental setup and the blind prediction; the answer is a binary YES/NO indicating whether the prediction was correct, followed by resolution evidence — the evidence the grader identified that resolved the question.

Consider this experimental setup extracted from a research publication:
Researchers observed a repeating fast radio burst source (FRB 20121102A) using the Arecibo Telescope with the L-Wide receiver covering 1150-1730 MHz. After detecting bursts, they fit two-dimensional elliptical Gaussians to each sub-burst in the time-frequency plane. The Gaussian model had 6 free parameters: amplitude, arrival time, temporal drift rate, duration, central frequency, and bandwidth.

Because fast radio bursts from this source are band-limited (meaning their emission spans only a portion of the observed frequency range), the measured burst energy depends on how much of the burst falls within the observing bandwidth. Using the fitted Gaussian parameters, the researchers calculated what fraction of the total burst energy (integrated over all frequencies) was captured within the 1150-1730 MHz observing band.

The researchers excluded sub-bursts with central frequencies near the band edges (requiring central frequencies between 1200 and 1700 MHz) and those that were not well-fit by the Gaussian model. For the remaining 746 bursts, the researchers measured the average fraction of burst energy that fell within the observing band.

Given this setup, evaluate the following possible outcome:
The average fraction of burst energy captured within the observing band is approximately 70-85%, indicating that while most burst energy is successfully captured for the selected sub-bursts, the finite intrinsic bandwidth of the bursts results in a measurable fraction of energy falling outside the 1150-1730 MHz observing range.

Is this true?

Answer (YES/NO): NO